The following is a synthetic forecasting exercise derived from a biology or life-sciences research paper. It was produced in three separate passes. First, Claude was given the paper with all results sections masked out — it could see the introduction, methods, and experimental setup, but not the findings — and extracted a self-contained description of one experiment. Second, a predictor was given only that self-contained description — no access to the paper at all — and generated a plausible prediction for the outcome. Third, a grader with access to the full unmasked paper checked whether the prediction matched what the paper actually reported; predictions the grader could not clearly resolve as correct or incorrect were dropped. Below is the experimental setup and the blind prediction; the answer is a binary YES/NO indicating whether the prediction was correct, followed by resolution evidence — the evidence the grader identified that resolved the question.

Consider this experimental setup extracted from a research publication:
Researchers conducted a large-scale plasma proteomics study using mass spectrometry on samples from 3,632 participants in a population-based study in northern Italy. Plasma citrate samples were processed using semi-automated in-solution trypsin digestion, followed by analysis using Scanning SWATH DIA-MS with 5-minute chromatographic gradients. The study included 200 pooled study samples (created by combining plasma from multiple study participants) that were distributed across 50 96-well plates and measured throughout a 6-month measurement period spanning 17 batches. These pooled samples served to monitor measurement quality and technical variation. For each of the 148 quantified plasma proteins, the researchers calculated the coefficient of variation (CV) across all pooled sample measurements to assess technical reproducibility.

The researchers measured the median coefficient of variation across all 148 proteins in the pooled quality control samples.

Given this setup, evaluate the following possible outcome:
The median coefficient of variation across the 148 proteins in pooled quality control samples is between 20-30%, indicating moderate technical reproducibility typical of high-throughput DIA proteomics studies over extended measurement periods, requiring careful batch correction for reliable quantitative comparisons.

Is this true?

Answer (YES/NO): NO